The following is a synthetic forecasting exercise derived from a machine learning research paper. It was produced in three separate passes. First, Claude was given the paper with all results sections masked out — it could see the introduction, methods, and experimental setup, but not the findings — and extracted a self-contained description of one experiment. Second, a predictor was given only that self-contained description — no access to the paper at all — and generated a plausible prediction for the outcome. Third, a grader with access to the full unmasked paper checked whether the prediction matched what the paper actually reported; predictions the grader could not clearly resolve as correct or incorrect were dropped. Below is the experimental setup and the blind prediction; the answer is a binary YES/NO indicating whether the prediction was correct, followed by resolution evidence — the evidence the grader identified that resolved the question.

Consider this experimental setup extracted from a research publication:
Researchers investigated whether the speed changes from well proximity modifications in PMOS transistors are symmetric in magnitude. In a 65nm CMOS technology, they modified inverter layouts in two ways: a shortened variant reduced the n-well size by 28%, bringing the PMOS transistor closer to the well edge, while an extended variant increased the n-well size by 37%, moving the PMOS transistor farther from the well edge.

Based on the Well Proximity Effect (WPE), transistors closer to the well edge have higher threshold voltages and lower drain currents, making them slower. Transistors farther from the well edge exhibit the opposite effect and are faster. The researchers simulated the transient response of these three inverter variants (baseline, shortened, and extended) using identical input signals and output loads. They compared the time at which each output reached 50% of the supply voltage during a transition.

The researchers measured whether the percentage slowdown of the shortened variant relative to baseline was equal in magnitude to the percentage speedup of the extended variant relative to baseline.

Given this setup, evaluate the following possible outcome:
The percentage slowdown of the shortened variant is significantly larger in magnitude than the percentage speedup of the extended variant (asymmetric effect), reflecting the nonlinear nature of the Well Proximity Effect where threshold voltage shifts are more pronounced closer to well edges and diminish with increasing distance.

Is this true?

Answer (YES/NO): YES